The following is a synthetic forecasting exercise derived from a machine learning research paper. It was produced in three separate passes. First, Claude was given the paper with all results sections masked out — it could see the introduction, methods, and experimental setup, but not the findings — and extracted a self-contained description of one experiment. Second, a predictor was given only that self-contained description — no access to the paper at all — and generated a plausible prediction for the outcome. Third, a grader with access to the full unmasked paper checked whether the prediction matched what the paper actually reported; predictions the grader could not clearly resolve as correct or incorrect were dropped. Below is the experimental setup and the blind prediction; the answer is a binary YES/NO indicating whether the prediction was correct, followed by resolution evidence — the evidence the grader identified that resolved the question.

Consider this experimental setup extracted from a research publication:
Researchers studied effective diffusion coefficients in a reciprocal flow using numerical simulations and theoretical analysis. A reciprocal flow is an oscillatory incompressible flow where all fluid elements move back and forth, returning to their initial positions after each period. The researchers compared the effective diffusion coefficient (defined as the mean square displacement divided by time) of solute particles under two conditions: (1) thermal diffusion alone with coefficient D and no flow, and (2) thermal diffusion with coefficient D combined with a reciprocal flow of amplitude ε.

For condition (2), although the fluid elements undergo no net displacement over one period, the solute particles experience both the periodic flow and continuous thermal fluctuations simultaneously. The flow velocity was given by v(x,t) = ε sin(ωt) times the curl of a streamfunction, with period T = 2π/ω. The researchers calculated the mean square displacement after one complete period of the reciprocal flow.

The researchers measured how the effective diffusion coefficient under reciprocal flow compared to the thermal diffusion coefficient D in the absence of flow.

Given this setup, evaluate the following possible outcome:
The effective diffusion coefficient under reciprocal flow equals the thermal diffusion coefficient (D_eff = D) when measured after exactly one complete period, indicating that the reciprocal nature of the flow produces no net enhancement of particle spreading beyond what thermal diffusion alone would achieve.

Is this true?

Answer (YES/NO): NO